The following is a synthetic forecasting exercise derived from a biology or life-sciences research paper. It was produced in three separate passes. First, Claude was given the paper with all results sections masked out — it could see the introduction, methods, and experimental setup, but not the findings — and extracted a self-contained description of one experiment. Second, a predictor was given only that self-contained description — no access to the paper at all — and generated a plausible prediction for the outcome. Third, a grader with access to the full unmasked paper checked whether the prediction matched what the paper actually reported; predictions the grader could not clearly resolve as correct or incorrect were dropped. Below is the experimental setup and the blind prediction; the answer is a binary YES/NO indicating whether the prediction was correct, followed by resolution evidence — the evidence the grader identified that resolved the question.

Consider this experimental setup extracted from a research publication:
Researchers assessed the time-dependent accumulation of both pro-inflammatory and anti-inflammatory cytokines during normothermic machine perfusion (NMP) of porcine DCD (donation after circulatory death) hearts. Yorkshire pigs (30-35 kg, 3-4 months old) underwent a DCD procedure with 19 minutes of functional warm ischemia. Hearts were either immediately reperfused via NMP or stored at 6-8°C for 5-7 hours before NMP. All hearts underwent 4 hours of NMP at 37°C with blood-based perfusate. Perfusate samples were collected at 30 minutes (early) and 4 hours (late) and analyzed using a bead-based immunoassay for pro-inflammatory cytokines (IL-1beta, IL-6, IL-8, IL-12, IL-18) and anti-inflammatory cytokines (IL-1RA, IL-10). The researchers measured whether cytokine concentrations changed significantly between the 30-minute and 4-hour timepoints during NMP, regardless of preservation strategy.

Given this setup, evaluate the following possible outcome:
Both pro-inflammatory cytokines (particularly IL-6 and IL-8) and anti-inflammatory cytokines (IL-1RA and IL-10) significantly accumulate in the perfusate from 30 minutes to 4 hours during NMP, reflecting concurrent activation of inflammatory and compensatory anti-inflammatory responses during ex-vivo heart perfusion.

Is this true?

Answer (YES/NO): YES